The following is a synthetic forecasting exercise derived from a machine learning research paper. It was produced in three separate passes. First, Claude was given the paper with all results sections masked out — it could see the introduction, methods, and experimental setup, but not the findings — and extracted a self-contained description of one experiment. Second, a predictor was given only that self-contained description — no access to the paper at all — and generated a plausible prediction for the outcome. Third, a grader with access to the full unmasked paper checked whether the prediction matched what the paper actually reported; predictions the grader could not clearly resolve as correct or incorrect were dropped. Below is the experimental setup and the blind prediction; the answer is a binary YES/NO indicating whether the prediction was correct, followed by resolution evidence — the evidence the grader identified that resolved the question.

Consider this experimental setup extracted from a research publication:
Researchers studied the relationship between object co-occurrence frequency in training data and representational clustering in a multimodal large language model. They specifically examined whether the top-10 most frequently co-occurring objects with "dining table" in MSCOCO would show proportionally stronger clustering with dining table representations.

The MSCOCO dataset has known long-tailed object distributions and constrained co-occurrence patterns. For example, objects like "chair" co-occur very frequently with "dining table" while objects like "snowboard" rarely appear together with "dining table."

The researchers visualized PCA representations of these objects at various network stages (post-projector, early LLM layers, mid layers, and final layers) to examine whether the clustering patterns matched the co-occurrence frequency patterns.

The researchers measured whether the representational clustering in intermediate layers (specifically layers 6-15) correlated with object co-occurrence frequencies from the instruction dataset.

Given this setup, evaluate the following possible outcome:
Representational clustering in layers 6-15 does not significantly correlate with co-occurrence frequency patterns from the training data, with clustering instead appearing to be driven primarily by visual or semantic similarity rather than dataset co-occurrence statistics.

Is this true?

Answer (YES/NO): NO